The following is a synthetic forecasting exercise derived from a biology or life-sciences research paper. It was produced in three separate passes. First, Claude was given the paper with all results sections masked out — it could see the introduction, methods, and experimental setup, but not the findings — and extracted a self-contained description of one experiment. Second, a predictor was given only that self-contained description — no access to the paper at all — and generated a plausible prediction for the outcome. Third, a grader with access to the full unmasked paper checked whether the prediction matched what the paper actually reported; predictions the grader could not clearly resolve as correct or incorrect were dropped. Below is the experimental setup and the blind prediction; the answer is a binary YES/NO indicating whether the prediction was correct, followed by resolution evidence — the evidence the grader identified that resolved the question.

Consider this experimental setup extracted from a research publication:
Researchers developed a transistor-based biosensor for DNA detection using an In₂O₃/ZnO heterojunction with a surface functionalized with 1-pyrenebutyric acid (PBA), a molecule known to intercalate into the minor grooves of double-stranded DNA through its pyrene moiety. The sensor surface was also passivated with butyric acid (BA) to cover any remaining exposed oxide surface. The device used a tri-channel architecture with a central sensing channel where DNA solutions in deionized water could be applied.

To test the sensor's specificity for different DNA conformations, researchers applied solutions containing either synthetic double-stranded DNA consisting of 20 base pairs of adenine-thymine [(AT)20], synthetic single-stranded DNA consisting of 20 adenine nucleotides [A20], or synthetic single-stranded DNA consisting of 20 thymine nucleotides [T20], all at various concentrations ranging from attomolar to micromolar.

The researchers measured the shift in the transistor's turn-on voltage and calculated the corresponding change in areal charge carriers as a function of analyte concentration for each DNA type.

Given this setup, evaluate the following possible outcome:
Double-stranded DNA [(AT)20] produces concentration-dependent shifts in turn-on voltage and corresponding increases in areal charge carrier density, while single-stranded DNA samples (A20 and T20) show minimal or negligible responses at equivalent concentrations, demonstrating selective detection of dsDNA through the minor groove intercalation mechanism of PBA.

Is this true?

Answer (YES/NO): YES